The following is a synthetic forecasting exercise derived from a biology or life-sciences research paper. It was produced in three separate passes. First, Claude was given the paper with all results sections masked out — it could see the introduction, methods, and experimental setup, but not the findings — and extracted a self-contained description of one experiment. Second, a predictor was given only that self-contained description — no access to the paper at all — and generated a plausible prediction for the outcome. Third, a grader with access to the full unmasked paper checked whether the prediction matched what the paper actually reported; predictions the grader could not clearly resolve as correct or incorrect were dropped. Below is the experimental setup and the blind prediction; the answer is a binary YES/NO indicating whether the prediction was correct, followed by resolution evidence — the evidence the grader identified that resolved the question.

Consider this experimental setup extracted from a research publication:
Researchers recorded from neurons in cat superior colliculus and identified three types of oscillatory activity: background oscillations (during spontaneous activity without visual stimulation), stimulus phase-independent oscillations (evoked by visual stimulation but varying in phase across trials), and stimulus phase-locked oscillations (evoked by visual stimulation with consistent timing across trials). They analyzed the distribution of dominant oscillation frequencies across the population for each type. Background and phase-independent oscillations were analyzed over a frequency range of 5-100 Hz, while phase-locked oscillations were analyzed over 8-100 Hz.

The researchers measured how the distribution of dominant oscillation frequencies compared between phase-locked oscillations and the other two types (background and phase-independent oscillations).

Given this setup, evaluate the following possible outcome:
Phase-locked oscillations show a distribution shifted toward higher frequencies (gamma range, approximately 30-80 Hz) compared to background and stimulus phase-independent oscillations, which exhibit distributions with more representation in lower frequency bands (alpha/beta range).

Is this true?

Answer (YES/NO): NO